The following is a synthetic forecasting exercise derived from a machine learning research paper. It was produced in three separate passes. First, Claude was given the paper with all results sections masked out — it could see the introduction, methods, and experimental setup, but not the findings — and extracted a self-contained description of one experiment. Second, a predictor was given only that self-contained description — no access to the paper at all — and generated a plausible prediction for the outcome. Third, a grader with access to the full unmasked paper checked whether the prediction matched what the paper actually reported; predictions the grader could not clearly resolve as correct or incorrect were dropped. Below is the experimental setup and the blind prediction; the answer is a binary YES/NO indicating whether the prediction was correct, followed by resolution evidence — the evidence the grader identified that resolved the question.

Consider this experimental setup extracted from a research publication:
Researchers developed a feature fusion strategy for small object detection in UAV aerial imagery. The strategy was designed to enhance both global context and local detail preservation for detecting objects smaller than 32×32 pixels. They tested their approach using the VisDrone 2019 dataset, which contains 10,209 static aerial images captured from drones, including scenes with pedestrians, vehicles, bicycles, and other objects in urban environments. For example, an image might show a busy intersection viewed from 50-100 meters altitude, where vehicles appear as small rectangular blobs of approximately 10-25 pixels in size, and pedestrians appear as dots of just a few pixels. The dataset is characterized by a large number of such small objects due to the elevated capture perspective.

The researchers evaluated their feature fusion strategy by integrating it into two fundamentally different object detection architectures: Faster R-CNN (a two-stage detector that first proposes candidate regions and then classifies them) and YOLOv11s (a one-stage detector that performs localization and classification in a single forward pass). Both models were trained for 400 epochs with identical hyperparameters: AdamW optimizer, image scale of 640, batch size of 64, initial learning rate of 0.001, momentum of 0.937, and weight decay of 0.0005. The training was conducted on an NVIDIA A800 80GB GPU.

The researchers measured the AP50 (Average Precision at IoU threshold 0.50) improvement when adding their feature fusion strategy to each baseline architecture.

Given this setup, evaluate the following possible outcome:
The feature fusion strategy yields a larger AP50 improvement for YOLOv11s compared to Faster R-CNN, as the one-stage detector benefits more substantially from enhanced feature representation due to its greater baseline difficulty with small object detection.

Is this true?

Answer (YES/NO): NO